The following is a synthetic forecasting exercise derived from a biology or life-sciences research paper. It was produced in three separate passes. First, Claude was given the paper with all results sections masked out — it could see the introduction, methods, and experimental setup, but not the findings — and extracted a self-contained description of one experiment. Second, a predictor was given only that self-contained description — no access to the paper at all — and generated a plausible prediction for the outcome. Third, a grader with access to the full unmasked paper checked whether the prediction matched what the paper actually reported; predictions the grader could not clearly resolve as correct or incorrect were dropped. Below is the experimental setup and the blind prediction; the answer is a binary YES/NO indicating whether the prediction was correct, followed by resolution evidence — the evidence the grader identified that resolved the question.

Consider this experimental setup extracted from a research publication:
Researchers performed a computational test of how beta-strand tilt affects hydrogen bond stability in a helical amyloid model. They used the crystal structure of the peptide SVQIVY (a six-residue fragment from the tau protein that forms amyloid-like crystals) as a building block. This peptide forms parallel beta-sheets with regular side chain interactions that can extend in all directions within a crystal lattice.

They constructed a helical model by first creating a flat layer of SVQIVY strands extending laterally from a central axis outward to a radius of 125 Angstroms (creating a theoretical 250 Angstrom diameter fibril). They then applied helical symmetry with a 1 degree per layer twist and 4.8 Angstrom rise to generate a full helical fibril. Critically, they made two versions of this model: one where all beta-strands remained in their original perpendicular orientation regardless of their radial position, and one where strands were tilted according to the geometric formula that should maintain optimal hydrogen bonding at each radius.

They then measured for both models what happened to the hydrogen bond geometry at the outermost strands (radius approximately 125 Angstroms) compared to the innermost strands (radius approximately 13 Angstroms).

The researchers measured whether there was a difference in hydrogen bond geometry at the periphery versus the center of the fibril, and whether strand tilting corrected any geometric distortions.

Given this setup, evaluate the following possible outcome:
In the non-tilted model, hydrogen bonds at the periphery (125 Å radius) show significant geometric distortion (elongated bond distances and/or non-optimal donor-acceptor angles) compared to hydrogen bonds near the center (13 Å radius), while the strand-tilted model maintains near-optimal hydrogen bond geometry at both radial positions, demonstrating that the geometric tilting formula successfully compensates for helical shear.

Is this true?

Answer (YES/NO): NO